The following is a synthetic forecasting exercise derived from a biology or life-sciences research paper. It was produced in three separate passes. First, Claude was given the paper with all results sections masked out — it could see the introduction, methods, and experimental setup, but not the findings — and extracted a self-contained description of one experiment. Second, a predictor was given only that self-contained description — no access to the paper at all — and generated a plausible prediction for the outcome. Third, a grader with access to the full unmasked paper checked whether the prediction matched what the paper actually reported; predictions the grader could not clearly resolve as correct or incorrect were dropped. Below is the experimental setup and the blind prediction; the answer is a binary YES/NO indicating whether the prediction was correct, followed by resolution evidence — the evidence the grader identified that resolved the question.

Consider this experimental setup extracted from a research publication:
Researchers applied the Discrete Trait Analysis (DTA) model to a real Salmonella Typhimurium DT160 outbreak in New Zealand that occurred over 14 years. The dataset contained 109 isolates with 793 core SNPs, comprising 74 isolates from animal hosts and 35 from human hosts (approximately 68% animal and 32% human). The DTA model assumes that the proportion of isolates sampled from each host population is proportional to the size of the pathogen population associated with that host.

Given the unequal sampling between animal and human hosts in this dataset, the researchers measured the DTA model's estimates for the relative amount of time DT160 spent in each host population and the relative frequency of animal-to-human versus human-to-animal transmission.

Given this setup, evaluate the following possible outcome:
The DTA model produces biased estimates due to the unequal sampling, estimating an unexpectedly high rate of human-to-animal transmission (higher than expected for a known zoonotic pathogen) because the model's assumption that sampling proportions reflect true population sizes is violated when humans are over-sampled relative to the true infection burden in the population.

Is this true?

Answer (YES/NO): NO